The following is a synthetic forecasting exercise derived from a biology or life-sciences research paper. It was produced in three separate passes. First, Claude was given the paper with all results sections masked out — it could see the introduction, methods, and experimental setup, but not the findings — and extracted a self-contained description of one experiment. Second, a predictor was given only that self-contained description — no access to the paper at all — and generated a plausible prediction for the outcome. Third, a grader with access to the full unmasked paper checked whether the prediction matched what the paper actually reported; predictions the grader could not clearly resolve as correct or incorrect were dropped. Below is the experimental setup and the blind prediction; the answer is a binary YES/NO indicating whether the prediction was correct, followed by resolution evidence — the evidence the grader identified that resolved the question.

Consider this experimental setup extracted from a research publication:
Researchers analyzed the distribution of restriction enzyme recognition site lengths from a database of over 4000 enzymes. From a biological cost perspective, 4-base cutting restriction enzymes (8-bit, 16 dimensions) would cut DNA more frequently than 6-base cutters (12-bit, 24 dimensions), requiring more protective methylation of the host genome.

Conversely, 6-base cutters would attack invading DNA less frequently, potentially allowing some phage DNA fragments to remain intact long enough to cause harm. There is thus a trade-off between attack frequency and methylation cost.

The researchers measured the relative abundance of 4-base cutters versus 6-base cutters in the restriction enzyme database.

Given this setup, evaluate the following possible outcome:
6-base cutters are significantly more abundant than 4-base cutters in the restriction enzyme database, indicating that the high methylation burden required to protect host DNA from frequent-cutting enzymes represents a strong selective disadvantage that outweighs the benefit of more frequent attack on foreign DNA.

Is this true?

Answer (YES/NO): YES